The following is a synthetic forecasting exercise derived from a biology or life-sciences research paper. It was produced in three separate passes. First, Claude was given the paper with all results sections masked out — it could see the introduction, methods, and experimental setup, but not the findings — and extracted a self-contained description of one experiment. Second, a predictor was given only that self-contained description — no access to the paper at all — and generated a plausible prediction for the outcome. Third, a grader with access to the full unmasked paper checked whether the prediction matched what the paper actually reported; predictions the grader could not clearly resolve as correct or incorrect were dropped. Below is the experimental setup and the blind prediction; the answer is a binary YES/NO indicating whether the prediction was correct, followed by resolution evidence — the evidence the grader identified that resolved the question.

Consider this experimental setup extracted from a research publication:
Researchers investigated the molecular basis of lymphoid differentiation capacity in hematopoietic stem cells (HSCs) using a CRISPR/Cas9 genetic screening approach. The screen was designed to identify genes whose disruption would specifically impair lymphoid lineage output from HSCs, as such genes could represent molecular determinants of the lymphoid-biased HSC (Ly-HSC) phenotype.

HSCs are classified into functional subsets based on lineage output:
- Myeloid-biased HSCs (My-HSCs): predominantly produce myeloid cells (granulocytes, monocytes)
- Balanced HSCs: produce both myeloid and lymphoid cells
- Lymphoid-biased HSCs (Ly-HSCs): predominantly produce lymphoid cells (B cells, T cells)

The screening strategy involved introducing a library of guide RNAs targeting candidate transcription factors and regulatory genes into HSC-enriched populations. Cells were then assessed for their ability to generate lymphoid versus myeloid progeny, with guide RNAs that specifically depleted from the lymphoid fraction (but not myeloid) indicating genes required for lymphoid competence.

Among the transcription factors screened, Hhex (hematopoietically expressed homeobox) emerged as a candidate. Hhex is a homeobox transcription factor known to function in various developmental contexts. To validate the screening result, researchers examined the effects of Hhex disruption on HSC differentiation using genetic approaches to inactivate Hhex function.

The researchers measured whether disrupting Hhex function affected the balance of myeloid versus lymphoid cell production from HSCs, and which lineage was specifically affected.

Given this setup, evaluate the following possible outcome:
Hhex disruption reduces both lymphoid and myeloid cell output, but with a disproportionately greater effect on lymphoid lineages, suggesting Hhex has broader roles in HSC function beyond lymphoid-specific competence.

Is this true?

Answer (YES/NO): NO